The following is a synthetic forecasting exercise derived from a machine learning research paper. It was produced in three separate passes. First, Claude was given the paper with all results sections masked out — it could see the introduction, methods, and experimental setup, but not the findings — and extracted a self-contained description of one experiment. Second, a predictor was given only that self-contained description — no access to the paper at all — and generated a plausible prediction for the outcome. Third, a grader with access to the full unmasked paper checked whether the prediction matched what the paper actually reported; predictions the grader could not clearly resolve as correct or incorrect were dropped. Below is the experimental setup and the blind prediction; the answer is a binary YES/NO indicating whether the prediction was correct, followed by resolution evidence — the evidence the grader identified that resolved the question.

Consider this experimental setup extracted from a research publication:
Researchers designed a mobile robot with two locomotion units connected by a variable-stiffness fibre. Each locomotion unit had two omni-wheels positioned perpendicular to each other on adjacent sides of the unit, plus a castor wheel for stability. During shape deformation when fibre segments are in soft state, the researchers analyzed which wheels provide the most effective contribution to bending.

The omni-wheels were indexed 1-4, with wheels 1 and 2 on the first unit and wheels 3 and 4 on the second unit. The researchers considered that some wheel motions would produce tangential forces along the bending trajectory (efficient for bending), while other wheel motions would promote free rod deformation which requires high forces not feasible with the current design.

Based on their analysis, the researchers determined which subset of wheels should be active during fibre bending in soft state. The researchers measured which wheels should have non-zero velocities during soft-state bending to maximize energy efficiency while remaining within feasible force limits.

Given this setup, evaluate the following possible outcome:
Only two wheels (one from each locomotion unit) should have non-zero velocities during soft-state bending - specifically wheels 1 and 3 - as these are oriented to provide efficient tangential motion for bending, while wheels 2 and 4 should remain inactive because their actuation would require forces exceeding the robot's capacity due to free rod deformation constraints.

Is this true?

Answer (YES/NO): YES